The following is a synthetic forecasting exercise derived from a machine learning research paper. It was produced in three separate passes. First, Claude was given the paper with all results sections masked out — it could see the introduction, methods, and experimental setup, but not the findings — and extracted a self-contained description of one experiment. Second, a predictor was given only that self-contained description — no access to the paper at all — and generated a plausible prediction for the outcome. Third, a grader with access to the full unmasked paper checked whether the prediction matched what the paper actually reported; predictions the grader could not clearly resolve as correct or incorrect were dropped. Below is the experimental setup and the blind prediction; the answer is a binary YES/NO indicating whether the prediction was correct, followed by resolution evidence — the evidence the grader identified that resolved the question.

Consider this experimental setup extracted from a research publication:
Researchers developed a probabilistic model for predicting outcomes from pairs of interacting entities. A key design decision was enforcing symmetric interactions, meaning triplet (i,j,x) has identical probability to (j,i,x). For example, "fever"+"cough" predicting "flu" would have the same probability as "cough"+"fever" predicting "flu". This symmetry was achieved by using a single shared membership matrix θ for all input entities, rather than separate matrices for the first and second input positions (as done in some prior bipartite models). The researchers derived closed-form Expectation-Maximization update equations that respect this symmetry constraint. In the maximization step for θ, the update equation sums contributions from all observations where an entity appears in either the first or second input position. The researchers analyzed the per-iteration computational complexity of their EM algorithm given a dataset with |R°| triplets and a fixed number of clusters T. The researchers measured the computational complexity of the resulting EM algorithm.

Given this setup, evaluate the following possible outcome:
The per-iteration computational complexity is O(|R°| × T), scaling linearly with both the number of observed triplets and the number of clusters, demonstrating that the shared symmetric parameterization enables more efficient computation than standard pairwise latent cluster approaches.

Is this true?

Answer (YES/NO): NO